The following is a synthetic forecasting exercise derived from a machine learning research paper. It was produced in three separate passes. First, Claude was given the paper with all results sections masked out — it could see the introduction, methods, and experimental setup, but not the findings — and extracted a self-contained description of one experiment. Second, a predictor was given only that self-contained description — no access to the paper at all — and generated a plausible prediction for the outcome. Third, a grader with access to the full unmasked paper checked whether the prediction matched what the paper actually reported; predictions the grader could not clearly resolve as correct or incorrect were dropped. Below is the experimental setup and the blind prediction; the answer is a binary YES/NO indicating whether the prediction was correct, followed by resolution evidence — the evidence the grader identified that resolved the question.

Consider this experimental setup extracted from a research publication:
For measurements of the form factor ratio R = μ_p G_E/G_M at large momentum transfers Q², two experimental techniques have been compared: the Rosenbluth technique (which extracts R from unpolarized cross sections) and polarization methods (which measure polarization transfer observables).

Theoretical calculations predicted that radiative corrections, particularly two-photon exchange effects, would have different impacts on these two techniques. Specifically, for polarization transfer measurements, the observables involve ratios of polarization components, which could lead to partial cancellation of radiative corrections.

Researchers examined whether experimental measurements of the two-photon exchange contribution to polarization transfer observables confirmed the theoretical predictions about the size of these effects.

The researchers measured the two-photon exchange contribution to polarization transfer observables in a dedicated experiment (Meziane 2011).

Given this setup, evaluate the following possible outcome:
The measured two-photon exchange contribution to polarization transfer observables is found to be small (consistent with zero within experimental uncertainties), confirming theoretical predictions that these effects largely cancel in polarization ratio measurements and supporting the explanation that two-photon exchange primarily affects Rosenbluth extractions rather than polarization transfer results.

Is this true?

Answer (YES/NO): YES